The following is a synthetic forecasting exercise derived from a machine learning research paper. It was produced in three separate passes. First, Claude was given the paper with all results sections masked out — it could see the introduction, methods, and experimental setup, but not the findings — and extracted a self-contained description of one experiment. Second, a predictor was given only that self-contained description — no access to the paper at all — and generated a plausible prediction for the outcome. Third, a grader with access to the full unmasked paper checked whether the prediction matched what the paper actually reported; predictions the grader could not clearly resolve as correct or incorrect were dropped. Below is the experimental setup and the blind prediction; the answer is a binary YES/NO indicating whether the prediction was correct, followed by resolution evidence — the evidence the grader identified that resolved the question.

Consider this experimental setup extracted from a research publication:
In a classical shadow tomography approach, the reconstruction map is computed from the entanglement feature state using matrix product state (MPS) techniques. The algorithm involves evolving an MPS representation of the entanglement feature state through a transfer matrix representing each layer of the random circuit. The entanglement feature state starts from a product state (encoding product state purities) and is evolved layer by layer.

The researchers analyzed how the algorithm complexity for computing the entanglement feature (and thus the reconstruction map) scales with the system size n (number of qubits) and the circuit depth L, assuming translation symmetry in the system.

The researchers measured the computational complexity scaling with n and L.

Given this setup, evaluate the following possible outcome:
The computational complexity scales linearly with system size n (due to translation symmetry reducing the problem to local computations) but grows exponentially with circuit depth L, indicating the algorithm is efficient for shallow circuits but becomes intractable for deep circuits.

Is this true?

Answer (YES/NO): NO